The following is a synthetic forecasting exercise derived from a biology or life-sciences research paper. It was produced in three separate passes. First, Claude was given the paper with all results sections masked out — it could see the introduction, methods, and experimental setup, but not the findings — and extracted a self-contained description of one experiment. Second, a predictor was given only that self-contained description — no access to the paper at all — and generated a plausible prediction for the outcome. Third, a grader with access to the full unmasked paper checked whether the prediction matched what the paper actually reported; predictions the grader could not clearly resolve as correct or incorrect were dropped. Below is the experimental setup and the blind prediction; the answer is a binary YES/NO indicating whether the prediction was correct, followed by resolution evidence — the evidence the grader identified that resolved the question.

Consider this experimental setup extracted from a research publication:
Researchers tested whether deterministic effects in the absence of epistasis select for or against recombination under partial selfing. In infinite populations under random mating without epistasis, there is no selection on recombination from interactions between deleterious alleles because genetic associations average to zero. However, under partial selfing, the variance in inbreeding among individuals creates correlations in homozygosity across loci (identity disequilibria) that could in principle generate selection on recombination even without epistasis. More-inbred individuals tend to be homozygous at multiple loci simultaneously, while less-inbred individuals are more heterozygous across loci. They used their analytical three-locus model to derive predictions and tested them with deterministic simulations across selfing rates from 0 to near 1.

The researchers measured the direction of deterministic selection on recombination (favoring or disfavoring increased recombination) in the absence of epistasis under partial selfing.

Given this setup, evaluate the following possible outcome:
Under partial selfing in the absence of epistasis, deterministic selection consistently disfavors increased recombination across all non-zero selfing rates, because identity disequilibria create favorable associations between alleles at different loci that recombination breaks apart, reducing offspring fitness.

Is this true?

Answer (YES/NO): NO